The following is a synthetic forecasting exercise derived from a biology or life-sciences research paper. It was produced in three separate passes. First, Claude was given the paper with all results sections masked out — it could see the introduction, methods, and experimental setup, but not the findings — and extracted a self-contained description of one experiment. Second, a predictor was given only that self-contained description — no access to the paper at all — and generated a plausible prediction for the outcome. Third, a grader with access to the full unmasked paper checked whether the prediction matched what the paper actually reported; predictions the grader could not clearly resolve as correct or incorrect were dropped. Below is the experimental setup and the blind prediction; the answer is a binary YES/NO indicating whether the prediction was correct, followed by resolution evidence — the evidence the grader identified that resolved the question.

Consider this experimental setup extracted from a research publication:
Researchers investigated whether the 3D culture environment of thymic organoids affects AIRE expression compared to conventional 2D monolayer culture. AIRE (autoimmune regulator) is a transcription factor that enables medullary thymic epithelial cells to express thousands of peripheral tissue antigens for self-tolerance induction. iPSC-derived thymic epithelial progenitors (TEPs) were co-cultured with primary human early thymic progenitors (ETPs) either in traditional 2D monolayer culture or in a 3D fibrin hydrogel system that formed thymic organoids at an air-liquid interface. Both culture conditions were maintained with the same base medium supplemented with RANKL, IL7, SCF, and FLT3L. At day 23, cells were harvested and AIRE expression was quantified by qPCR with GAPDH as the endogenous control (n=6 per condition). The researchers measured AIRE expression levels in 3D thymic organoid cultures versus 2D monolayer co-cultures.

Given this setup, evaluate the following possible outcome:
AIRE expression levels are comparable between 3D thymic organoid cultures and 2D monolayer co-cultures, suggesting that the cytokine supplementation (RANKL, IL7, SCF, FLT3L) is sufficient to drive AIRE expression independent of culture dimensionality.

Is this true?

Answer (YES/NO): NO